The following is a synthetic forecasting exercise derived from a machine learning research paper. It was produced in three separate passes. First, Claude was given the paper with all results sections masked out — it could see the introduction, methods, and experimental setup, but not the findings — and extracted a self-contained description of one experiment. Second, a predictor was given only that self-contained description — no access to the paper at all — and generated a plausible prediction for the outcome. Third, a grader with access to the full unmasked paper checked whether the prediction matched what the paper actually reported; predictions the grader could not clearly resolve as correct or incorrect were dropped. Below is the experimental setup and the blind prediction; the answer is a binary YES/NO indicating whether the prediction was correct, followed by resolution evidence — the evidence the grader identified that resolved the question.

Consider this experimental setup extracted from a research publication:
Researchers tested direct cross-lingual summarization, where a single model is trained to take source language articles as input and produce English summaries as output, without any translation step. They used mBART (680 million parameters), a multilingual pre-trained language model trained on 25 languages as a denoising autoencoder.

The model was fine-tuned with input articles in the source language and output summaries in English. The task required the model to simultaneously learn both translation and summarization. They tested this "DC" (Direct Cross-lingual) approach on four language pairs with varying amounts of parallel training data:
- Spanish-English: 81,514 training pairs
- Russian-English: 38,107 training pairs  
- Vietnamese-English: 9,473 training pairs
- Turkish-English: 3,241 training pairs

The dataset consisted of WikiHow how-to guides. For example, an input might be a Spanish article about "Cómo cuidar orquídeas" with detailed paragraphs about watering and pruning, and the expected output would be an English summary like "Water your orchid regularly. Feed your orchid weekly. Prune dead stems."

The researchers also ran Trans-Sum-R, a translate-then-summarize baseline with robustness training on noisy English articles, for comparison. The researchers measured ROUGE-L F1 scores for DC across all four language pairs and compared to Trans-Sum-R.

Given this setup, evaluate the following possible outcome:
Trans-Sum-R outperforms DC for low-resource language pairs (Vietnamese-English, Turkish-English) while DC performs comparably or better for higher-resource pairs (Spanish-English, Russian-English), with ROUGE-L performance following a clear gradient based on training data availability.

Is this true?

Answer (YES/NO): NO